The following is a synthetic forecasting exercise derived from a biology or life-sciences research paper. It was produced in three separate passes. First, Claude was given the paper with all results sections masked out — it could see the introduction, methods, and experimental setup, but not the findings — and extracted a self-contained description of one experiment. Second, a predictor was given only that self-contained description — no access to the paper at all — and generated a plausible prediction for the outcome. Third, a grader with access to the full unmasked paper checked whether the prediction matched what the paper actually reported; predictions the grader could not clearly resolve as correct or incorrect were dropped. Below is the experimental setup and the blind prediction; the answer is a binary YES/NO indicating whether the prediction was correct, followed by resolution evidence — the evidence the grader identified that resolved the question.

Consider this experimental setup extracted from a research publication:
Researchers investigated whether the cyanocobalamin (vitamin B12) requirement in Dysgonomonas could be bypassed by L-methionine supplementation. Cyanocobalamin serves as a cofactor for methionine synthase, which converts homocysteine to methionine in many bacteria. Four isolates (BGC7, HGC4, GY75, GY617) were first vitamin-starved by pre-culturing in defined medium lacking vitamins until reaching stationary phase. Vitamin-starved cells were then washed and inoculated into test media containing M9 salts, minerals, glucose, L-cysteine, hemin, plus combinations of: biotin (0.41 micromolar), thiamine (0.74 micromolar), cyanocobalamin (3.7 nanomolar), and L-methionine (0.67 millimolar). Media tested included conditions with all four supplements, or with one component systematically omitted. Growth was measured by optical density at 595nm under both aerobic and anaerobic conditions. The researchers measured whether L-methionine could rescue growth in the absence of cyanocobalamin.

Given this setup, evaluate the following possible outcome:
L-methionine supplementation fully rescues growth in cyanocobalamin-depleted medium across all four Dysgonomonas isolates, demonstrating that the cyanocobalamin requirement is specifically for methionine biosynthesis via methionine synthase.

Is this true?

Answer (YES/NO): NO